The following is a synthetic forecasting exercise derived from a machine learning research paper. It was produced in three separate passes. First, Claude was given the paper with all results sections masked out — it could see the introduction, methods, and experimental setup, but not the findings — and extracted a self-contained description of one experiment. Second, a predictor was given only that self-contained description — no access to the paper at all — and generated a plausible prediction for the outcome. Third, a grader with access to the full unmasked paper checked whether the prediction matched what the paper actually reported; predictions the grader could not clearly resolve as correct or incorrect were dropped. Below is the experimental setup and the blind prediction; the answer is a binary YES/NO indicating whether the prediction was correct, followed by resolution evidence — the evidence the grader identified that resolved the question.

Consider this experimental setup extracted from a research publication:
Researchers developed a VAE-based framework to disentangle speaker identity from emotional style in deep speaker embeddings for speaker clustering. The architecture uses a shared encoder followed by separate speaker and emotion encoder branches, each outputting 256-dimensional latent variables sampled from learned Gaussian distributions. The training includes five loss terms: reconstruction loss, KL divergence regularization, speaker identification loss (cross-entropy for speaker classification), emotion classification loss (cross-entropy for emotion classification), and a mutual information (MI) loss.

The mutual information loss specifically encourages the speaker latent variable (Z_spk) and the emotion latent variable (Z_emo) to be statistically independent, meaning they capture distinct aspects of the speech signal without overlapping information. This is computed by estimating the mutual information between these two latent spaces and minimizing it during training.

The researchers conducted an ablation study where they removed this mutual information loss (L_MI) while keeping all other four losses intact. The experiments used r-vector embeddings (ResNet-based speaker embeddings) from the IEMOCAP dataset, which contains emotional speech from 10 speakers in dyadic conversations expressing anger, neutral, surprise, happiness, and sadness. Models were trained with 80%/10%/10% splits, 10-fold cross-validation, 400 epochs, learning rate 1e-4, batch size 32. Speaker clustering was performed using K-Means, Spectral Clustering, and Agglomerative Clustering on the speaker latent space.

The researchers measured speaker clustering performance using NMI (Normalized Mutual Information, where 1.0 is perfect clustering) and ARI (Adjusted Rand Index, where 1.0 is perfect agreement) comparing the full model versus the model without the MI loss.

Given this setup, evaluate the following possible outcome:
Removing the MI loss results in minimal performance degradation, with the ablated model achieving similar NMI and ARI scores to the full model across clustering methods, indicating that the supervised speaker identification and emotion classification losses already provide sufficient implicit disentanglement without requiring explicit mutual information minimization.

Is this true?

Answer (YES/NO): NO